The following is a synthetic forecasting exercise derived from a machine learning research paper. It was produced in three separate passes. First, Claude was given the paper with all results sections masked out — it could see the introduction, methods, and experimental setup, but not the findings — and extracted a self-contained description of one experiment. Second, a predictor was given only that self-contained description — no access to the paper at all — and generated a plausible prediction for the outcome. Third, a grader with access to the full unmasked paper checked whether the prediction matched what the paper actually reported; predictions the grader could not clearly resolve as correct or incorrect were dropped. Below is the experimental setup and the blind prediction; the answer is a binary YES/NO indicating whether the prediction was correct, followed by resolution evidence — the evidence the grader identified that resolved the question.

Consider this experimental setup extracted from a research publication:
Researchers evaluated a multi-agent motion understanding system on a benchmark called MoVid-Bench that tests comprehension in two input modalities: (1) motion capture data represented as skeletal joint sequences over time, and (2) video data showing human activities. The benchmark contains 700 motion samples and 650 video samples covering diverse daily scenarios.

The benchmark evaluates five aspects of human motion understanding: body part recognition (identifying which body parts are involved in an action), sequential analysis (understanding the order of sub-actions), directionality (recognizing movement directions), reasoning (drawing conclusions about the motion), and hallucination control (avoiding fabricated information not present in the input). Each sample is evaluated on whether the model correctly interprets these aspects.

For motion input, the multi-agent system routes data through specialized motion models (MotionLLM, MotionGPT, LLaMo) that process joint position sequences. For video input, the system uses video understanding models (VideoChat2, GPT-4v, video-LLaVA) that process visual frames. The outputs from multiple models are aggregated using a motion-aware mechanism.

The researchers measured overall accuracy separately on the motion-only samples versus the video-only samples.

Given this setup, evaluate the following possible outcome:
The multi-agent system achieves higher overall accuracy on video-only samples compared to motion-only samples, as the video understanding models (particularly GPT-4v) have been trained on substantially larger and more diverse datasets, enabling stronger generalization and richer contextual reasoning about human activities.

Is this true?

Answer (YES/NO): NO